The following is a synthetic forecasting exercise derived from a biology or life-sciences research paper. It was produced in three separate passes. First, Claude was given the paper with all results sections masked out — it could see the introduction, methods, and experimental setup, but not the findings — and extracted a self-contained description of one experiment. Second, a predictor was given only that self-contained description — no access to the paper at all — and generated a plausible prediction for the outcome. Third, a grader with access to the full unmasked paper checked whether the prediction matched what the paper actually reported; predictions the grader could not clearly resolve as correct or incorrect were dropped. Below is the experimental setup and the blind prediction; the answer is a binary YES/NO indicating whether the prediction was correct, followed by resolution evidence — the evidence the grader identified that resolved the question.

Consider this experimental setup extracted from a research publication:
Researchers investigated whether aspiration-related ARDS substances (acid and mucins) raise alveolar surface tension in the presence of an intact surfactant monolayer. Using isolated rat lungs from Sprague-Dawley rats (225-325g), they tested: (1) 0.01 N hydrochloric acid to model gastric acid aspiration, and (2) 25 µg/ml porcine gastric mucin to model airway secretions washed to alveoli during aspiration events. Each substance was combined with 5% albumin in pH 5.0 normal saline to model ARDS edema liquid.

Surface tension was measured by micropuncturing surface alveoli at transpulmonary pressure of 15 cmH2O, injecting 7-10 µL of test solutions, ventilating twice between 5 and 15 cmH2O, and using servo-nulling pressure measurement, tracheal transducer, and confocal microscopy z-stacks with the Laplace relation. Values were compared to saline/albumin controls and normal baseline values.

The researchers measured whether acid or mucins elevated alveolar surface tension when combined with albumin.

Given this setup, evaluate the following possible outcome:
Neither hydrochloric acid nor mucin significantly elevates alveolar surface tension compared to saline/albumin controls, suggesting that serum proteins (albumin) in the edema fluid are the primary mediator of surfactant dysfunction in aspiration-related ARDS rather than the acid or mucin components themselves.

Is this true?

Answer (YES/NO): NO